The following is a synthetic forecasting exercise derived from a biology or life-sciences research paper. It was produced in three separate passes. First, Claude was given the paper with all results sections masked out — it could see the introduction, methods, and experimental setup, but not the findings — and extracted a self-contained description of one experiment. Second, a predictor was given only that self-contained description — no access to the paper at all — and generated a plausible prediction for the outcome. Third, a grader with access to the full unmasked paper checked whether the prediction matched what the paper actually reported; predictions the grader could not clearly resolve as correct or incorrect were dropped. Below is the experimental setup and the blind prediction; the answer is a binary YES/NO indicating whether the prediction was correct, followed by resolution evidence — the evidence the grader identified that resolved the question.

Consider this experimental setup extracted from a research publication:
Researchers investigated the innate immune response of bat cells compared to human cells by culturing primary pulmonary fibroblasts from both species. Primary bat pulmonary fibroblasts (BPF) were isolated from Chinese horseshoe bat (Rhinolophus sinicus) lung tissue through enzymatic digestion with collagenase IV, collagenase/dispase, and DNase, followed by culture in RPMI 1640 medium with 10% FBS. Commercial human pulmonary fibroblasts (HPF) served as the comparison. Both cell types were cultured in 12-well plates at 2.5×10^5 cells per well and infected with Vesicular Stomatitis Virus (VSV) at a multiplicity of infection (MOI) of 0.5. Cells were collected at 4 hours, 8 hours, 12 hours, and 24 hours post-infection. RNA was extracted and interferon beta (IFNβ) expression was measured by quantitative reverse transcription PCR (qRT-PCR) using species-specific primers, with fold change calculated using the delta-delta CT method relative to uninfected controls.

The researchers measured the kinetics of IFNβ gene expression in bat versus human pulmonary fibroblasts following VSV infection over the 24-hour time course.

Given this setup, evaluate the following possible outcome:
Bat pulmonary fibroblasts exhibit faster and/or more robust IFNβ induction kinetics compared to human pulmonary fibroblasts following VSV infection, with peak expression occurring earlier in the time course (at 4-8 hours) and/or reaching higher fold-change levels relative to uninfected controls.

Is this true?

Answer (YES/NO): NO